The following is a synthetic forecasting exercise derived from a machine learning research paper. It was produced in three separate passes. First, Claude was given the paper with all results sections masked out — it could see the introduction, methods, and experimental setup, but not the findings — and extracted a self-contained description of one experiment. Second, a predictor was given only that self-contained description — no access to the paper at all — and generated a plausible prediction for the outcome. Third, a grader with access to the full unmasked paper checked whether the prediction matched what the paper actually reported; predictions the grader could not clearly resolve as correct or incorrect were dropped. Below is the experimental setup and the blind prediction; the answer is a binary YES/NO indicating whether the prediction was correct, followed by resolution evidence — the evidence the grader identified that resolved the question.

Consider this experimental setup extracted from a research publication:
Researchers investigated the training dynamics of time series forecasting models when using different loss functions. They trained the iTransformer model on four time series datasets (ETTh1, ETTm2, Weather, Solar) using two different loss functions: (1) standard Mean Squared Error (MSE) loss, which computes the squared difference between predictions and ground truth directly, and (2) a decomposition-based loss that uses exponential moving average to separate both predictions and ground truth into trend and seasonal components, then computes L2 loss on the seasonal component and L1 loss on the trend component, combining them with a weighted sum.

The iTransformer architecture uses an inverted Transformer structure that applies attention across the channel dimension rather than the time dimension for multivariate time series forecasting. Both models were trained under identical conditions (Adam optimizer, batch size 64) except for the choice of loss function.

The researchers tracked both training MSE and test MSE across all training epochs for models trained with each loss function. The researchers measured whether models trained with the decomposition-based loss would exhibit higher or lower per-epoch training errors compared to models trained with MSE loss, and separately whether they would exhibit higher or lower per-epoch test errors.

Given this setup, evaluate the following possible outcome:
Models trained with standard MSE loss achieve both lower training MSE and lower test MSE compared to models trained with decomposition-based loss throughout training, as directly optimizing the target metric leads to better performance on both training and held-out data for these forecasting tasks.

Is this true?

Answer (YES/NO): NO